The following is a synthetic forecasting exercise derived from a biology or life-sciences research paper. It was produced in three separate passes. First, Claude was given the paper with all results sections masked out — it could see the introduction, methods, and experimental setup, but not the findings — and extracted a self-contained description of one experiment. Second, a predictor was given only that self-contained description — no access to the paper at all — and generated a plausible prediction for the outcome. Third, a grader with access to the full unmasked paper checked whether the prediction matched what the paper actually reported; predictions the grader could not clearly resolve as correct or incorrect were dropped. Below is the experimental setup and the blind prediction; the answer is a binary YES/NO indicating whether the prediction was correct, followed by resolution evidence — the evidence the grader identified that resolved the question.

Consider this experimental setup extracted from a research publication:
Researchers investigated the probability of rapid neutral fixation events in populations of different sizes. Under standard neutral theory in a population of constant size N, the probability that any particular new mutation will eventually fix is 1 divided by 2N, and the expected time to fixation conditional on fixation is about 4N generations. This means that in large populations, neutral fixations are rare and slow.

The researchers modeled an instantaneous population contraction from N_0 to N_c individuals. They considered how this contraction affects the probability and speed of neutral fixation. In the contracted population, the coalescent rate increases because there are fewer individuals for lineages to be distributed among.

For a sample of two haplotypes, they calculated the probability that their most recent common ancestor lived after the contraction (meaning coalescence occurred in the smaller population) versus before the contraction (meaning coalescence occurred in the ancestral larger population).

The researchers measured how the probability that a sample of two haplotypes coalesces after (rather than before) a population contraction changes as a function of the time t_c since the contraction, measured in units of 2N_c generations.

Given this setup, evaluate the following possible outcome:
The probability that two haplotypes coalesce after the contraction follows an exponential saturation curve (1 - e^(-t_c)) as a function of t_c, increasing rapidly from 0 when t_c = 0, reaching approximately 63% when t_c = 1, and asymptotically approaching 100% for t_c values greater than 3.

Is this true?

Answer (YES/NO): YES